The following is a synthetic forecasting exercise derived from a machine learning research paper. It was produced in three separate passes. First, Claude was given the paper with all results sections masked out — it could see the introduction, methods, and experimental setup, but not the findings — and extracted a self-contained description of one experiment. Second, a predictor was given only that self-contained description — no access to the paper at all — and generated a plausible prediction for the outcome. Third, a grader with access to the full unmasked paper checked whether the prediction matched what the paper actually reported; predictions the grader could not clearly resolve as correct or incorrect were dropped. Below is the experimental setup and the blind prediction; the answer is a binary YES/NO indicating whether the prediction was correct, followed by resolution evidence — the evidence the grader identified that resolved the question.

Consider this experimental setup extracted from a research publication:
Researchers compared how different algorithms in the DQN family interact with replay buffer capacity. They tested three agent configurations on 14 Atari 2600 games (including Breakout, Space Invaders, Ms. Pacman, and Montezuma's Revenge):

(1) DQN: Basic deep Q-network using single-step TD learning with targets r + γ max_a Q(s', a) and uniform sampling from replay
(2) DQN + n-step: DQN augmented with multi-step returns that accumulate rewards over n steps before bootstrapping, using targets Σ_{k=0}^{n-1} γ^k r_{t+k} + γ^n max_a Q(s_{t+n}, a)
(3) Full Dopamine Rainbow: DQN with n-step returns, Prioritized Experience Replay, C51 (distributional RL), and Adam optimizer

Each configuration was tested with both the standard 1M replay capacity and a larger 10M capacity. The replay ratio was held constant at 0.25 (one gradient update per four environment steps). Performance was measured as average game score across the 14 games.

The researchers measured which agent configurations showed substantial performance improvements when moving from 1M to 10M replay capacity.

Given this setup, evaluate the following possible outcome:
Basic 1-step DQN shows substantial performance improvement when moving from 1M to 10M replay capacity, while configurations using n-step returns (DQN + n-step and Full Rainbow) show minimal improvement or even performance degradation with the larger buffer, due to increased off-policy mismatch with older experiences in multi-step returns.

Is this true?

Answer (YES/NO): NO